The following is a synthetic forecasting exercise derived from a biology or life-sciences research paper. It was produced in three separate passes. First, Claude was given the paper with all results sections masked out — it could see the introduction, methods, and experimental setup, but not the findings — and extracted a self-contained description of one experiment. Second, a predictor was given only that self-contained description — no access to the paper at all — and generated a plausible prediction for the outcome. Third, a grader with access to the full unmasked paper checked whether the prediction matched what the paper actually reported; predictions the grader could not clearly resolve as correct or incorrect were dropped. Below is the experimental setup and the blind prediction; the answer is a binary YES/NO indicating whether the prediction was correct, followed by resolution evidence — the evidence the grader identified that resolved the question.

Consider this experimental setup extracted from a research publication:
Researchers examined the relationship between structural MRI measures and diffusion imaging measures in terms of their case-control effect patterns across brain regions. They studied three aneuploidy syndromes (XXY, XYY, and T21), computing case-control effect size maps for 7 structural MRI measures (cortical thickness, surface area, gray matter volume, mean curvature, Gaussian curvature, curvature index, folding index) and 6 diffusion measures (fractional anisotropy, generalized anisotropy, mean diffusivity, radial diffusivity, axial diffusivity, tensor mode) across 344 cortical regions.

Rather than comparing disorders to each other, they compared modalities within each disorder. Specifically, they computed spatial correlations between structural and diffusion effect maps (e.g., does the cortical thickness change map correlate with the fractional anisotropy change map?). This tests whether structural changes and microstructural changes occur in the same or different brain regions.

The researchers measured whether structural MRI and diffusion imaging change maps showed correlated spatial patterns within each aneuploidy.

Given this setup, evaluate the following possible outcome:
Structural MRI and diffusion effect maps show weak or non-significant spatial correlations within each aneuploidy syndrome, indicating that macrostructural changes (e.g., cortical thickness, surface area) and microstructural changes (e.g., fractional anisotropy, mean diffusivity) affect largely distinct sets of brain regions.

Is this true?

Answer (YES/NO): YES